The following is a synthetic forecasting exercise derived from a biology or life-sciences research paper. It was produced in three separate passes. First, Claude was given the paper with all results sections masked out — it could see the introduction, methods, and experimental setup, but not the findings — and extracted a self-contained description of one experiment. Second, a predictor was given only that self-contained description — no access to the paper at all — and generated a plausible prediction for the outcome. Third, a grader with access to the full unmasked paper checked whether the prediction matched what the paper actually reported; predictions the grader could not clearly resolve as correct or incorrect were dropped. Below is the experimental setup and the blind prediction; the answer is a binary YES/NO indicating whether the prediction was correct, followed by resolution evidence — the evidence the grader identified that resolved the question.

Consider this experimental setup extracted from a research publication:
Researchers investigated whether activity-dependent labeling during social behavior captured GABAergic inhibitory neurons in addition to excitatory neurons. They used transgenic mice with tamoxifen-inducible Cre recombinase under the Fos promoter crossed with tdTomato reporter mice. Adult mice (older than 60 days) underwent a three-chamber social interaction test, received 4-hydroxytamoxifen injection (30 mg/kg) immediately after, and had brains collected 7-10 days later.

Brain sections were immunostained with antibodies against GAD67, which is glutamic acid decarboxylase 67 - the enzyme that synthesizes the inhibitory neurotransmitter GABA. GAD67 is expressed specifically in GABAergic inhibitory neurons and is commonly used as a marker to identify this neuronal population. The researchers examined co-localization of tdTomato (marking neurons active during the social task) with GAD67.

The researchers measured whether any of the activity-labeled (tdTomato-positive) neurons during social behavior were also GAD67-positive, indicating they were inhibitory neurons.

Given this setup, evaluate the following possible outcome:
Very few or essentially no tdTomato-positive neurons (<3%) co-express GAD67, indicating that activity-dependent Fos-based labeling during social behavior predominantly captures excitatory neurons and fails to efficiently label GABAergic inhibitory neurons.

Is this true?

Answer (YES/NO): NO